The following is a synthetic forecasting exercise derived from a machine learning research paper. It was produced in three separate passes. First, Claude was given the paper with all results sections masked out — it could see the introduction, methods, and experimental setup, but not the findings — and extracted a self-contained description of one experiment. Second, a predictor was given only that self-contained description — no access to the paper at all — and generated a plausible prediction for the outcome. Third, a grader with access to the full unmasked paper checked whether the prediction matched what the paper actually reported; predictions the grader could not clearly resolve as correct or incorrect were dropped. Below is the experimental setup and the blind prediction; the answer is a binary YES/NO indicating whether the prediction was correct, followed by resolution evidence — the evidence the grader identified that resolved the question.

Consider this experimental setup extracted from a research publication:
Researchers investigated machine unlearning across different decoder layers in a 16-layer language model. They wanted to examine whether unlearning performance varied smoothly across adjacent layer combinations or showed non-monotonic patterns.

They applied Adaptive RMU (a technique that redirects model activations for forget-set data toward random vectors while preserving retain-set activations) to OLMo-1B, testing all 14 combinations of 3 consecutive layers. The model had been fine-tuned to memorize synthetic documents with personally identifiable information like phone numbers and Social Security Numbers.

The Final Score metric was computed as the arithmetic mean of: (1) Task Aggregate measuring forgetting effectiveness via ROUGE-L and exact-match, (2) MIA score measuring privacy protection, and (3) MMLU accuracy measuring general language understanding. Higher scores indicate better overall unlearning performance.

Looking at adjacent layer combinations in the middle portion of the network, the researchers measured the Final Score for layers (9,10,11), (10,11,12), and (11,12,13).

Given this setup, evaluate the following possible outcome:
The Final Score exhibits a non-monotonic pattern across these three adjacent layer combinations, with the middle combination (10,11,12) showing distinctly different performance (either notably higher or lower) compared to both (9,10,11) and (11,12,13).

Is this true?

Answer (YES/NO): YES